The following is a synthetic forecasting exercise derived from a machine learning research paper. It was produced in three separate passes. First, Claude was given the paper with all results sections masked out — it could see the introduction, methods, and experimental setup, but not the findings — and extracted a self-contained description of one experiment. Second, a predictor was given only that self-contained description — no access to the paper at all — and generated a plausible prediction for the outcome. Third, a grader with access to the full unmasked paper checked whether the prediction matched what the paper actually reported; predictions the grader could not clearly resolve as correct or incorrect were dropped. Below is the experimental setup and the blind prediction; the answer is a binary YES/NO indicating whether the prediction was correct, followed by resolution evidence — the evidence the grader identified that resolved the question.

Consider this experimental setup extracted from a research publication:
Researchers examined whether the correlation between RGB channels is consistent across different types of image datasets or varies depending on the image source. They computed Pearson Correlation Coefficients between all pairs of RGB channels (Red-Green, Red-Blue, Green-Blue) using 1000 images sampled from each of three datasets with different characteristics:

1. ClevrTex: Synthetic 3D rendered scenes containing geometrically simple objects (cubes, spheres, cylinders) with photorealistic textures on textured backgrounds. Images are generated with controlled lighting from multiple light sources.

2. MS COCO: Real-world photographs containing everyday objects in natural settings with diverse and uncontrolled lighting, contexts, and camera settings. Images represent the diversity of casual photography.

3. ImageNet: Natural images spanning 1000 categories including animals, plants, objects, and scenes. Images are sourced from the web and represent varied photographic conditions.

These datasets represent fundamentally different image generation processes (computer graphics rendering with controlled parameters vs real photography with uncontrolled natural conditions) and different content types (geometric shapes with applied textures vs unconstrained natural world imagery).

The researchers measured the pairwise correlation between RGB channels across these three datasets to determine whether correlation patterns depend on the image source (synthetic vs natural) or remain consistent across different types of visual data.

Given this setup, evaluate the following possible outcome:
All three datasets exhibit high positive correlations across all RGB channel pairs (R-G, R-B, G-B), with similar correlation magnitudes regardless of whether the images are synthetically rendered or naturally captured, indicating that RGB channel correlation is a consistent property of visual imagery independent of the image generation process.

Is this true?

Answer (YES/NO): YES